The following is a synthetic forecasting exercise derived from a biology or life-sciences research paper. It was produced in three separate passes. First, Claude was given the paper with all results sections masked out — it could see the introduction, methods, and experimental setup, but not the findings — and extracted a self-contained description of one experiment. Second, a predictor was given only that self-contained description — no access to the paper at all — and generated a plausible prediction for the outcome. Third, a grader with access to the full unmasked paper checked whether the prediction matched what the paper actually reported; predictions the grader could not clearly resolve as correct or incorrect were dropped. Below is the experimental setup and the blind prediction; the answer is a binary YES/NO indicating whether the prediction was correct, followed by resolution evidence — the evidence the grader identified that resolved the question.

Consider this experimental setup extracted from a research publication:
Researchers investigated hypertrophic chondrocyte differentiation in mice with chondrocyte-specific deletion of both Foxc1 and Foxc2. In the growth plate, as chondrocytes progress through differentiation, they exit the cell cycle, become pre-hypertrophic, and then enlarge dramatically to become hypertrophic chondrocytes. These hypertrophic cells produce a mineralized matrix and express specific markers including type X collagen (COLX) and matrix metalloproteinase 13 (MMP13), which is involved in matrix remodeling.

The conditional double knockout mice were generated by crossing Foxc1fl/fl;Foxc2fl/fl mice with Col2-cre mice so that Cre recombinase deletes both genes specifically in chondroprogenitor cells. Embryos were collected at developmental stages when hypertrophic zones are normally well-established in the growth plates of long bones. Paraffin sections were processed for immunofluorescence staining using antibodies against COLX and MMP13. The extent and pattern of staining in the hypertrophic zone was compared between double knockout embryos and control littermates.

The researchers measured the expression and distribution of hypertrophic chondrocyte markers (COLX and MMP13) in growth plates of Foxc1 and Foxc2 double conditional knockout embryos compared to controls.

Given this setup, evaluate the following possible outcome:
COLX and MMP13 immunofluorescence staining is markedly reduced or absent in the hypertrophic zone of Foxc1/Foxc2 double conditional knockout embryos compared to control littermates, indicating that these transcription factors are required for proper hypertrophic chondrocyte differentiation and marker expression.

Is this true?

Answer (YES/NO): NO